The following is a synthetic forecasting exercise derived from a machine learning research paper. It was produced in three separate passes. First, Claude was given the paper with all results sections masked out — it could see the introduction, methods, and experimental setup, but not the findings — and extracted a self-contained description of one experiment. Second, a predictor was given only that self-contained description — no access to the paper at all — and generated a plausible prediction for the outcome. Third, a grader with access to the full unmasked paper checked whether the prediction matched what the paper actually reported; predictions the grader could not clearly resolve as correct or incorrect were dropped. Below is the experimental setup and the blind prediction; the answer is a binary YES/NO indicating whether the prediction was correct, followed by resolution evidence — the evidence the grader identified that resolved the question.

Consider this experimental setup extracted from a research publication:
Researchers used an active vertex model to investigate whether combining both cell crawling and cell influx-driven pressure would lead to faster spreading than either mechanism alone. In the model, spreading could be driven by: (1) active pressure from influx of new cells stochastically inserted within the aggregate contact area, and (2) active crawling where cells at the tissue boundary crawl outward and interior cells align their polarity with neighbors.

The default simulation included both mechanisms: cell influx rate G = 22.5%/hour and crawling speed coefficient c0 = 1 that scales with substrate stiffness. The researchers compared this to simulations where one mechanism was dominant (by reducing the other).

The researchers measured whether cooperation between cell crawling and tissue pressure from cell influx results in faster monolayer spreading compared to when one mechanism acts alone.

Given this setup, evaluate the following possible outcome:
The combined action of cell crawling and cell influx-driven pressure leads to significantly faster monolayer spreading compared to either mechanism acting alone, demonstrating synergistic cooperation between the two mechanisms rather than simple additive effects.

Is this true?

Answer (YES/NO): NO